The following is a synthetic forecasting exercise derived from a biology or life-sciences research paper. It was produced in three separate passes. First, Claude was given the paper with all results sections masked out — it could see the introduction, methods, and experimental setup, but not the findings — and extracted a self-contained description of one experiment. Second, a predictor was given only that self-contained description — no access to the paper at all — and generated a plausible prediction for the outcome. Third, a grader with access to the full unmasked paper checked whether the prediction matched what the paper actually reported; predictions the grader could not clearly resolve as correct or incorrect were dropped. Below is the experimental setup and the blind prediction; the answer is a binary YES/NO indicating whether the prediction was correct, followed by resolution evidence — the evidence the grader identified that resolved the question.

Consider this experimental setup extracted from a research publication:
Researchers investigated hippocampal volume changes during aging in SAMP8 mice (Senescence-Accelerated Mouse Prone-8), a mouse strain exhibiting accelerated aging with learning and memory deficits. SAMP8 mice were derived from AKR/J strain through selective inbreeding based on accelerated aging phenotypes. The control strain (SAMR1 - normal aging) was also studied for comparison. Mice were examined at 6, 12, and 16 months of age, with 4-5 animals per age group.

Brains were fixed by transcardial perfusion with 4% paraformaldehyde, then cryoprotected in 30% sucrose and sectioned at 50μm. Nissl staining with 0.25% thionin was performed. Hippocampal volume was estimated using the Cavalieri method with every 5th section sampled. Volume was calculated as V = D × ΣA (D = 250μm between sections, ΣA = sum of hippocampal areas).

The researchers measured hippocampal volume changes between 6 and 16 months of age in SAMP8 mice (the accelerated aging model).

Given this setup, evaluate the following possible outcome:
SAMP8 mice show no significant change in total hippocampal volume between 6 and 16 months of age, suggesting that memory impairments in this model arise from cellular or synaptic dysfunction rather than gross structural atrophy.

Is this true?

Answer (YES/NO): YES